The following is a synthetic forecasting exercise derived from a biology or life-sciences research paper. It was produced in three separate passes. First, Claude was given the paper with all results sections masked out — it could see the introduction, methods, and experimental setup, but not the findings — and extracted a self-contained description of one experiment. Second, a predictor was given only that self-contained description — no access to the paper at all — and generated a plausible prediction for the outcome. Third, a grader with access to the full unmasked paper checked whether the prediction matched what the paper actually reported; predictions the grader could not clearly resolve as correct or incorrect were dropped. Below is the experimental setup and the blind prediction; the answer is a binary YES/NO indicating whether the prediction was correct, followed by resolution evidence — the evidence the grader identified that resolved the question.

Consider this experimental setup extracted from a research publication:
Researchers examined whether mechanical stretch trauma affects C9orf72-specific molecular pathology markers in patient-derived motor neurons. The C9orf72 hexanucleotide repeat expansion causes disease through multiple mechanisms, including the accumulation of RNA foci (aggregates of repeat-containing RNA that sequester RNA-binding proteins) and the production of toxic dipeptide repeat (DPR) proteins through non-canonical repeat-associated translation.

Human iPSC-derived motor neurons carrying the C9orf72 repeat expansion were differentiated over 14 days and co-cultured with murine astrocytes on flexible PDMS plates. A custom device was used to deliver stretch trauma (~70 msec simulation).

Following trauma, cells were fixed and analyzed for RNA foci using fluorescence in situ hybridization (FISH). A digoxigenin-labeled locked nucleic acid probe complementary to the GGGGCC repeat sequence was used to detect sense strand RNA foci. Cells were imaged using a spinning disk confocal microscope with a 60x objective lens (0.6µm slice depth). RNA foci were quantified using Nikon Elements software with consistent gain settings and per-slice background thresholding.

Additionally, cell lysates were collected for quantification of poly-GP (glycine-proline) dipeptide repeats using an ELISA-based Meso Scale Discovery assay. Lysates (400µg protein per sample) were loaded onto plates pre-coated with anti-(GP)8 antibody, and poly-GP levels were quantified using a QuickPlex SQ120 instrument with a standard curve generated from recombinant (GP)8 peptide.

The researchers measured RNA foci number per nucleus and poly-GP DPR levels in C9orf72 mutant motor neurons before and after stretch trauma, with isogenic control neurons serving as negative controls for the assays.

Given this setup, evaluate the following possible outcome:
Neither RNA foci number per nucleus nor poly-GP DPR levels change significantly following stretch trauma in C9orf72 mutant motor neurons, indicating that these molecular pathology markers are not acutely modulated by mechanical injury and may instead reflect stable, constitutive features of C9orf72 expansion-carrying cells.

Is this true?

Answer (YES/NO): NO